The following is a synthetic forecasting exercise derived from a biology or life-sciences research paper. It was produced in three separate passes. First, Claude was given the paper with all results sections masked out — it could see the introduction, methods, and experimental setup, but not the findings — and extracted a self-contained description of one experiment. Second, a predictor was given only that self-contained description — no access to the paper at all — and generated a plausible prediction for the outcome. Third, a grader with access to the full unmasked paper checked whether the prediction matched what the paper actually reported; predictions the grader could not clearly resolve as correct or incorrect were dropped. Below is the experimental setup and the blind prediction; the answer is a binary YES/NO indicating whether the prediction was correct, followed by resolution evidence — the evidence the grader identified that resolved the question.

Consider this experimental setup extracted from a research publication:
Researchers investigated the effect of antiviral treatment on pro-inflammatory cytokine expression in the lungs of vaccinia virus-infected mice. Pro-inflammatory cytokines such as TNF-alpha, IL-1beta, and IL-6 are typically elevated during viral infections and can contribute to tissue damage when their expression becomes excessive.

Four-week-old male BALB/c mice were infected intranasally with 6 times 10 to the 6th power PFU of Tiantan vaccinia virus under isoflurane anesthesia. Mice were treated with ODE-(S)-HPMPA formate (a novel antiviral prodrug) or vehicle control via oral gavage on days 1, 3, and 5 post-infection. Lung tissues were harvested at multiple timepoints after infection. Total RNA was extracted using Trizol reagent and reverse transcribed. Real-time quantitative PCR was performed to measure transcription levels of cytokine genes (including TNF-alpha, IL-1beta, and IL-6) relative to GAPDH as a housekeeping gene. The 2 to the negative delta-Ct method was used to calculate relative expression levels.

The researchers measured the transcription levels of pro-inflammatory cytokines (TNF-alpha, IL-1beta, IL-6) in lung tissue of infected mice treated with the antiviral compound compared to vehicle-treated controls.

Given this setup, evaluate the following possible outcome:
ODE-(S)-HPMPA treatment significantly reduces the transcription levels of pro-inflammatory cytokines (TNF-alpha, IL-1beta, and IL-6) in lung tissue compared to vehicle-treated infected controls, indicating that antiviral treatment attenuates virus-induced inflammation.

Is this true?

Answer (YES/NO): NO